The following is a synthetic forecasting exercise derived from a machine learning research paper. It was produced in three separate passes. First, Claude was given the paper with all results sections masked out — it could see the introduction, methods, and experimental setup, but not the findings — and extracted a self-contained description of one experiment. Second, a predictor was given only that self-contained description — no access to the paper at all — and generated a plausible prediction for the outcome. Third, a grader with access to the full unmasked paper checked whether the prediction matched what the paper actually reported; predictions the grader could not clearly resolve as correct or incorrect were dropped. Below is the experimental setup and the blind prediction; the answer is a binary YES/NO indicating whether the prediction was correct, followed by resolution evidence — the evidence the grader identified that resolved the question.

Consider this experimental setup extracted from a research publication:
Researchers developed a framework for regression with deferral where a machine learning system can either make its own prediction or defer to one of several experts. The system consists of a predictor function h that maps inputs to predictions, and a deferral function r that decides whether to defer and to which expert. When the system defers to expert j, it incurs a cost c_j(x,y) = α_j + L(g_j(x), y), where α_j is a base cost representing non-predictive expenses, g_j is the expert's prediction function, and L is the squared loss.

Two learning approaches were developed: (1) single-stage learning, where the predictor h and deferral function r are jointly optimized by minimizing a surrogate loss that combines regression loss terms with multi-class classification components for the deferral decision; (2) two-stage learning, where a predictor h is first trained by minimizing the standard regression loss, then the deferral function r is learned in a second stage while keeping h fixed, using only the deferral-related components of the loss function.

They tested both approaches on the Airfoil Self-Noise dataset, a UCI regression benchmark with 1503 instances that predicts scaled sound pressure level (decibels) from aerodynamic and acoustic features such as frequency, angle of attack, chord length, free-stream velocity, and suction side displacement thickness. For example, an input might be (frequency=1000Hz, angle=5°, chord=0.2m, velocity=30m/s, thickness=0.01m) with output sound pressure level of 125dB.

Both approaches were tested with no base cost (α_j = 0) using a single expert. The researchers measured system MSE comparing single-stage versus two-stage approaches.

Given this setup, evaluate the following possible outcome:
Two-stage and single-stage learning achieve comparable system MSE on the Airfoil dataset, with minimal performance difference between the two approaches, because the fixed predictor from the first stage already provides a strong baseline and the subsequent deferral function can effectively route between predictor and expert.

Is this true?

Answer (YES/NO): YES